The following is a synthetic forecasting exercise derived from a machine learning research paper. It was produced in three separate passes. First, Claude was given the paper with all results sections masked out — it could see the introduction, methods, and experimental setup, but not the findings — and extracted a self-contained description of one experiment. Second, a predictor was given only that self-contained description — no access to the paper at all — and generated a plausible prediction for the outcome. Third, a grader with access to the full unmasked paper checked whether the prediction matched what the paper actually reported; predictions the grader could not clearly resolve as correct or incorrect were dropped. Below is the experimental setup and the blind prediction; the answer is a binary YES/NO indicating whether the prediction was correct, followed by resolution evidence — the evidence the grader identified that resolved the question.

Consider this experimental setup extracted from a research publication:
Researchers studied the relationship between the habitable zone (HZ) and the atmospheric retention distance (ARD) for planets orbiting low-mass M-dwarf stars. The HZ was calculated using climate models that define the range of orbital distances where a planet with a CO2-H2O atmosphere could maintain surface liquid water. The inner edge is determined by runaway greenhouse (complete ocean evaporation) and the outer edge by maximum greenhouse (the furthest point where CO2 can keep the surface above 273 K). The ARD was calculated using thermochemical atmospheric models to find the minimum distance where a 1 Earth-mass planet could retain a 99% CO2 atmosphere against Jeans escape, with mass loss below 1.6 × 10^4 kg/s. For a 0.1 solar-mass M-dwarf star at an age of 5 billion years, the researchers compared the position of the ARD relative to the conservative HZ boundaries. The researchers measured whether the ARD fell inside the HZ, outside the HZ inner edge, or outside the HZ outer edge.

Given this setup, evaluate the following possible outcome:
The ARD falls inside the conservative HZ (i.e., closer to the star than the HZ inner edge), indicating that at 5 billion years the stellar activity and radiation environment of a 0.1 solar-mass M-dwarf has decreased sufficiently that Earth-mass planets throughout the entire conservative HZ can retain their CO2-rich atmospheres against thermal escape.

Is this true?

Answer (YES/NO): NO